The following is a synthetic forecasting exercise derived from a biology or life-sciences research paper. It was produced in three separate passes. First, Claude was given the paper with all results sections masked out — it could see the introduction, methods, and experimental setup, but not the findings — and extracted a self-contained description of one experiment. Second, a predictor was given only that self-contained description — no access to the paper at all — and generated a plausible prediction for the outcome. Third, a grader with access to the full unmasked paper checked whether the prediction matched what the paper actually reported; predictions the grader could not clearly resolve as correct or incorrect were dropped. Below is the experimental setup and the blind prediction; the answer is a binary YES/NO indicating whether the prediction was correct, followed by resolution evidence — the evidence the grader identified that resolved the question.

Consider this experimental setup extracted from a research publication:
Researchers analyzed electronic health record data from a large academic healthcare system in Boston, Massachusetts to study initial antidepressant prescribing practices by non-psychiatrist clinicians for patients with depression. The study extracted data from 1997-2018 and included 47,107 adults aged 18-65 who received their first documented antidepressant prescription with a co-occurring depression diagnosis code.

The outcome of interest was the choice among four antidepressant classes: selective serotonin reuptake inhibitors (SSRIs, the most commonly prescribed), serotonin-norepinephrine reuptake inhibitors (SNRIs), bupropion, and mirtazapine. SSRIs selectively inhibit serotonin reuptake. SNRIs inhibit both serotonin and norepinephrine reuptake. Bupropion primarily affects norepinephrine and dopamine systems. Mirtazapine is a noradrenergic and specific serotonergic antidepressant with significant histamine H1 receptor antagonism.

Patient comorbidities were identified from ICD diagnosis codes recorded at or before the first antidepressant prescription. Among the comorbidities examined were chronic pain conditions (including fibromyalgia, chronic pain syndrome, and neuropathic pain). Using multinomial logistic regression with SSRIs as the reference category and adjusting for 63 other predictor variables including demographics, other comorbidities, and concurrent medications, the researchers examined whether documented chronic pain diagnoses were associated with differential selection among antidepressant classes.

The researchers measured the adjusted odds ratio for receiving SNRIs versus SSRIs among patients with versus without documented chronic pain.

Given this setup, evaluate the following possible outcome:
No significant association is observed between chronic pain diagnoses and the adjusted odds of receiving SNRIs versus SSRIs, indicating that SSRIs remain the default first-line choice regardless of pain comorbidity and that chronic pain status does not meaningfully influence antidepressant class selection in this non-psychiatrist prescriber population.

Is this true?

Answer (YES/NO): NO